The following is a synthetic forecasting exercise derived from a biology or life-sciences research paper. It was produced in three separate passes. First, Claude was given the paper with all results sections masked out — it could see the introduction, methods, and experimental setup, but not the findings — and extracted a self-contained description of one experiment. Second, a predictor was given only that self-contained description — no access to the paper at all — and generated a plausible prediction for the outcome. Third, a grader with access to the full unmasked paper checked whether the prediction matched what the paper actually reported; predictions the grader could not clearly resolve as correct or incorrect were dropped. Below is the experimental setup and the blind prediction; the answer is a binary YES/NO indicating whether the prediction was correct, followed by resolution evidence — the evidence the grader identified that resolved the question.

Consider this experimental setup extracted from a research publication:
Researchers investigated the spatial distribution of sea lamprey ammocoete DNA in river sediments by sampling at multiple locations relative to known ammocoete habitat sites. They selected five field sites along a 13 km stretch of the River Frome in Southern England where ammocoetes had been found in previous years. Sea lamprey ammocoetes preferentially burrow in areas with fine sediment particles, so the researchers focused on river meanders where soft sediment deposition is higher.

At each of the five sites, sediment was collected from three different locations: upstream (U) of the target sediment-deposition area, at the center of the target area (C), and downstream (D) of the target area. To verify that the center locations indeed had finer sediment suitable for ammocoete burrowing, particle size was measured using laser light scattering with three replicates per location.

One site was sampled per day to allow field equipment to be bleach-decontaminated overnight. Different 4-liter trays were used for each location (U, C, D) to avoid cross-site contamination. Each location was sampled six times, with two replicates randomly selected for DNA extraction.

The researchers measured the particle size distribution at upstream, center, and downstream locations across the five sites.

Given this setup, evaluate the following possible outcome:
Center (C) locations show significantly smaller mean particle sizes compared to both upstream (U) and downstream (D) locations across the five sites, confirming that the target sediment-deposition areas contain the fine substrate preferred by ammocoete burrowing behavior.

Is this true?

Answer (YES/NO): YES